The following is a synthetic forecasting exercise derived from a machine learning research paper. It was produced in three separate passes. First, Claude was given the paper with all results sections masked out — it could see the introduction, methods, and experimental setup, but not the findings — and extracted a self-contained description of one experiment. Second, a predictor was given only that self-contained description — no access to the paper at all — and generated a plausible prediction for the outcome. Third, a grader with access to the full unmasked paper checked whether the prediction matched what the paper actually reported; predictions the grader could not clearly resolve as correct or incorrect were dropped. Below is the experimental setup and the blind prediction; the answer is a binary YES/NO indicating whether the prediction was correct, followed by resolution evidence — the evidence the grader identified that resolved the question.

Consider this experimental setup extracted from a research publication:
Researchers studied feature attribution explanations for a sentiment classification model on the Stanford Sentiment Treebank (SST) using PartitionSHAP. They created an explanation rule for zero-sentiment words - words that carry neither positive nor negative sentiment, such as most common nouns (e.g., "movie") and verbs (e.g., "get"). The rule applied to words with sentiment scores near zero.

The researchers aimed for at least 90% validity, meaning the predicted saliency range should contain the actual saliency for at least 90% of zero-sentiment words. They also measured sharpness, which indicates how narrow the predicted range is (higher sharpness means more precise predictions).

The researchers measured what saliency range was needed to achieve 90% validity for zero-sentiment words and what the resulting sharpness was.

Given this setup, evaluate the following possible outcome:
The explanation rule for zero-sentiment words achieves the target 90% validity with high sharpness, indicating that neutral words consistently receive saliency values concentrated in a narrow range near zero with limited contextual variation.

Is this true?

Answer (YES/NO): NO